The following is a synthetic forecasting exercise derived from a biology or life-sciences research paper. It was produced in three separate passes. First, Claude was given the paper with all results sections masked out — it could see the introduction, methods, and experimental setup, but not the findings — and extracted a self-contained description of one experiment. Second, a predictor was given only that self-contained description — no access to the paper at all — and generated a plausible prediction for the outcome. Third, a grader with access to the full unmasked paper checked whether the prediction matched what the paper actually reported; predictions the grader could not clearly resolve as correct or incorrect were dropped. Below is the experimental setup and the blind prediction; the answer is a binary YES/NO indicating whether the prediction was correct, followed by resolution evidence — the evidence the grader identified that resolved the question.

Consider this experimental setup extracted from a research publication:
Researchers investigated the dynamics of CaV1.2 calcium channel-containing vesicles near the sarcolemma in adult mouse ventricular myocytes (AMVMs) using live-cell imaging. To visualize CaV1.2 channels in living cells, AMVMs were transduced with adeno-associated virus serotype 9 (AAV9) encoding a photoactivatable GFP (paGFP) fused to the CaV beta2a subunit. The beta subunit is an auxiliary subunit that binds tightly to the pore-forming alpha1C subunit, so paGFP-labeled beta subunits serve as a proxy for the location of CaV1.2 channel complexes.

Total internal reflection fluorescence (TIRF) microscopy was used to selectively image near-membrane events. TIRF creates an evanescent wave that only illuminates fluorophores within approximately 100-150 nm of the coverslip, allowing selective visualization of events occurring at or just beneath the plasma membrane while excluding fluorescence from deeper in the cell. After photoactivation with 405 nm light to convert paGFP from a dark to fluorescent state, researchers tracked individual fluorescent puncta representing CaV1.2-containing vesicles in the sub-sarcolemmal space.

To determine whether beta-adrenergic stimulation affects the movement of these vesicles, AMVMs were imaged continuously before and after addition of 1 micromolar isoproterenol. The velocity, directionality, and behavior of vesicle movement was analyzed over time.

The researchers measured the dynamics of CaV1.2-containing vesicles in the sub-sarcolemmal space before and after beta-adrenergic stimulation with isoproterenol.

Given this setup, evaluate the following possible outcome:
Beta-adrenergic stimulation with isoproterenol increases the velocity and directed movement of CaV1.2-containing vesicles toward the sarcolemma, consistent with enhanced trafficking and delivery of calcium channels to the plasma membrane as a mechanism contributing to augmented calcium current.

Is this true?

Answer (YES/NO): YES